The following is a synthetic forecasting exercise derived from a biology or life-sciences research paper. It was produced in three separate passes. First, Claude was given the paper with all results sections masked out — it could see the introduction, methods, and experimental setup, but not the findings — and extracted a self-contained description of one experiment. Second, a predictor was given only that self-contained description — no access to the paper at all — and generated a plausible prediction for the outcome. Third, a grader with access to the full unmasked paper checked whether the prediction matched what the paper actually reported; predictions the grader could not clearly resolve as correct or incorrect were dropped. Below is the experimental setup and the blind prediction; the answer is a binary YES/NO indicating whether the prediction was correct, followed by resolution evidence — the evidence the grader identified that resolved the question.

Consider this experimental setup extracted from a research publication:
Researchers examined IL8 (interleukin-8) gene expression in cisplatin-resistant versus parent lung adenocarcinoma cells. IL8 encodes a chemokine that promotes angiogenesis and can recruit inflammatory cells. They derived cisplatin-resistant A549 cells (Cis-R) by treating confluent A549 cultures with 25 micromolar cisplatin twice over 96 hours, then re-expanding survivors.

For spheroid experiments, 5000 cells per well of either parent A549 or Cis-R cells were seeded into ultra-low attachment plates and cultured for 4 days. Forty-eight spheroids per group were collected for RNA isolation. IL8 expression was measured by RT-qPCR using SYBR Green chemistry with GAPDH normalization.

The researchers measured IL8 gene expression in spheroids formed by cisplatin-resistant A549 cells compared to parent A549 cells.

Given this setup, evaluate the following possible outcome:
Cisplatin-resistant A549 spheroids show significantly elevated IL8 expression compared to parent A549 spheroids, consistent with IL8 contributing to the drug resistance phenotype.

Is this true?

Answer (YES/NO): YES